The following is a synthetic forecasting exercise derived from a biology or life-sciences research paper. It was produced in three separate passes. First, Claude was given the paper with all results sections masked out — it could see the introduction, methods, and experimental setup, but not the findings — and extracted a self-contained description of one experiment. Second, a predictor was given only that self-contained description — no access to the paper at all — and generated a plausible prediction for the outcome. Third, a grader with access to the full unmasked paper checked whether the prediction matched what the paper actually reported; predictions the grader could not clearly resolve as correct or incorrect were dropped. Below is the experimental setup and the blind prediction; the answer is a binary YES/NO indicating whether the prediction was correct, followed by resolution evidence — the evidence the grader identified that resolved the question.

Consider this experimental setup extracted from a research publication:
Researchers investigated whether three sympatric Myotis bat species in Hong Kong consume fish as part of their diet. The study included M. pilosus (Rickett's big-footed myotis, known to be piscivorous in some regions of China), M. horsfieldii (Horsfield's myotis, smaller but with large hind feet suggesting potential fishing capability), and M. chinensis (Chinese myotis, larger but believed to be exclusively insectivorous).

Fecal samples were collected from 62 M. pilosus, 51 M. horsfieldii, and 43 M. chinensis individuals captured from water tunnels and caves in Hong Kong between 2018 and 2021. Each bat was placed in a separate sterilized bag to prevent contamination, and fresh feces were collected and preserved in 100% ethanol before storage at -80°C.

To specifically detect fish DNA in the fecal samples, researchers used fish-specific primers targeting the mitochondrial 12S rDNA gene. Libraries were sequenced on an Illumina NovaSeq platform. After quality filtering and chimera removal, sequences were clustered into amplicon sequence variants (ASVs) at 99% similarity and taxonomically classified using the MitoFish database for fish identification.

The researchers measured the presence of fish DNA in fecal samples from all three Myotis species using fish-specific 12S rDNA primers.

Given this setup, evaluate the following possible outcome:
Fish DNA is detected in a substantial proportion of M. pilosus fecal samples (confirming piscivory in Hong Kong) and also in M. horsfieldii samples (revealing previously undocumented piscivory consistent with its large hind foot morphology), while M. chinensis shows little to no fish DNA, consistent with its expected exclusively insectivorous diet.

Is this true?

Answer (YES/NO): NO